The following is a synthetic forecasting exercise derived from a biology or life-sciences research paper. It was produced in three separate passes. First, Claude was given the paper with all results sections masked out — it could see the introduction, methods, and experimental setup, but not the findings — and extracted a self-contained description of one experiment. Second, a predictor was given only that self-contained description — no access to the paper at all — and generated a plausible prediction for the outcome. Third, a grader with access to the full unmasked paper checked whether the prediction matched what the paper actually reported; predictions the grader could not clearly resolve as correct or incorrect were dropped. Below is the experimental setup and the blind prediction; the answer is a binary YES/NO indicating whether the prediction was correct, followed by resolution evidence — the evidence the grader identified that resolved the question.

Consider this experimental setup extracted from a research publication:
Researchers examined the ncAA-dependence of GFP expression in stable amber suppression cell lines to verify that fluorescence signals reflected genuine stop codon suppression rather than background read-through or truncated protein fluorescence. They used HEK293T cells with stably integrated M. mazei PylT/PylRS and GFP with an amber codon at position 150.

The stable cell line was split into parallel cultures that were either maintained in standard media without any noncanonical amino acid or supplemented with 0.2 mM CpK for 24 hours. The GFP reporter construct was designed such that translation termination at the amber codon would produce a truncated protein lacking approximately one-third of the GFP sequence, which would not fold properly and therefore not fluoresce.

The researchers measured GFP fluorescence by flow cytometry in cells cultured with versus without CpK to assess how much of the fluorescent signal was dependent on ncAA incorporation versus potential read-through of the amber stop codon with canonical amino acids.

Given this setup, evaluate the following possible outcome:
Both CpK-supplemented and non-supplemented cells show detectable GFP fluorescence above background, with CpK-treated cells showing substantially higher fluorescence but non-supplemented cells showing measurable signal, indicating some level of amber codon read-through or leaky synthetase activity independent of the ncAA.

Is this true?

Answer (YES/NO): NO